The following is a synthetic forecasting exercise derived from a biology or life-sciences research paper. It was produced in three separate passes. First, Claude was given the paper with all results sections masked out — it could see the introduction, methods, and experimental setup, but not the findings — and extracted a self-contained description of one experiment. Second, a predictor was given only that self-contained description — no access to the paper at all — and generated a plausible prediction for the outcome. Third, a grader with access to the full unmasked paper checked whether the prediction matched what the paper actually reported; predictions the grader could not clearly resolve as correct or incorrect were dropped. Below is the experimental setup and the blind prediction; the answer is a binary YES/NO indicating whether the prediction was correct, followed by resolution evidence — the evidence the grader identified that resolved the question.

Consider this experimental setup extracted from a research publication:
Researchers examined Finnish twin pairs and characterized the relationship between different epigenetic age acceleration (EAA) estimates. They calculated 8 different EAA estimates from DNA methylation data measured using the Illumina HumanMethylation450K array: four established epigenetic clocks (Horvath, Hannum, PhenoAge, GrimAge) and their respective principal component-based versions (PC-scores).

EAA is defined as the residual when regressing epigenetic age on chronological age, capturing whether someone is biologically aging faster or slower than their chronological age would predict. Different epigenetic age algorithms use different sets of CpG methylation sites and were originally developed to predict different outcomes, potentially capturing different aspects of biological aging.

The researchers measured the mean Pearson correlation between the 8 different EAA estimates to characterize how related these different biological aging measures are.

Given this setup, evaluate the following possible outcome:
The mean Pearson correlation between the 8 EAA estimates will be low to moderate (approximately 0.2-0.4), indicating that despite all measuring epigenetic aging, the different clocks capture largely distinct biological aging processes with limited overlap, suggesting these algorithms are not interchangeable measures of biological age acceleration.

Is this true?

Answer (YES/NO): NO